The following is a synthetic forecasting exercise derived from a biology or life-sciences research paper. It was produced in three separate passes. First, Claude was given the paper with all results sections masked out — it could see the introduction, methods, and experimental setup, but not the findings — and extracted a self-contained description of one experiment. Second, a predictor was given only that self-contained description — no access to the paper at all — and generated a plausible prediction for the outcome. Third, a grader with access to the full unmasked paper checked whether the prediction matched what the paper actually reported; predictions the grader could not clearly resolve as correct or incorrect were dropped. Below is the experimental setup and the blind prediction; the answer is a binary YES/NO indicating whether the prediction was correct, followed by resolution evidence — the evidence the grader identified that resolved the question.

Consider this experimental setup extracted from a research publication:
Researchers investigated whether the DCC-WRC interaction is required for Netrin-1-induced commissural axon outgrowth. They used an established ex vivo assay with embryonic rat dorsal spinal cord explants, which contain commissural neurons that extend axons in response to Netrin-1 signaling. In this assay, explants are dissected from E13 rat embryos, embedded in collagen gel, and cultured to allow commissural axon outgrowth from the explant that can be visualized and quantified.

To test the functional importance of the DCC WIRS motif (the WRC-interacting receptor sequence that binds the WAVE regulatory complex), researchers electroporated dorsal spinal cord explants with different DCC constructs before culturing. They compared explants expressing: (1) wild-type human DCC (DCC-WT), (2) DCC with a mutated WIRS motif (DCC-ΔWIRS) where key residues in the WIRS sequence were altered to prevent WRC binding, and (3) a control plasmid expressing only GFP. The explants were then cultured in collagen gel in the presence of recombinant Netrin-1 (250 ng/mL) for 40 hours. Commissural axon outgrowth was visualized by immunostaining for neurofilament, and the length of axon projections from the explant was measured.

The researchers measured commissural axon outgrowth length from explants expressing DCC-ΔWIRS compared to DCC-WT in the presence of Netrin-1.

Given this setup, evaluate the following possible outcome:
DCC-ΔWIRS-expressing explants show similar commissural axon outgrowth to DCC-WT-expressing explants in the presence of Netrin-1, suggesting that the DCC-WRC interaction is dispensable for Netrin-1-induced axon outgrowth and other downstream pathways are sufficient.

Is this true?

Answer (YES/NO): NO